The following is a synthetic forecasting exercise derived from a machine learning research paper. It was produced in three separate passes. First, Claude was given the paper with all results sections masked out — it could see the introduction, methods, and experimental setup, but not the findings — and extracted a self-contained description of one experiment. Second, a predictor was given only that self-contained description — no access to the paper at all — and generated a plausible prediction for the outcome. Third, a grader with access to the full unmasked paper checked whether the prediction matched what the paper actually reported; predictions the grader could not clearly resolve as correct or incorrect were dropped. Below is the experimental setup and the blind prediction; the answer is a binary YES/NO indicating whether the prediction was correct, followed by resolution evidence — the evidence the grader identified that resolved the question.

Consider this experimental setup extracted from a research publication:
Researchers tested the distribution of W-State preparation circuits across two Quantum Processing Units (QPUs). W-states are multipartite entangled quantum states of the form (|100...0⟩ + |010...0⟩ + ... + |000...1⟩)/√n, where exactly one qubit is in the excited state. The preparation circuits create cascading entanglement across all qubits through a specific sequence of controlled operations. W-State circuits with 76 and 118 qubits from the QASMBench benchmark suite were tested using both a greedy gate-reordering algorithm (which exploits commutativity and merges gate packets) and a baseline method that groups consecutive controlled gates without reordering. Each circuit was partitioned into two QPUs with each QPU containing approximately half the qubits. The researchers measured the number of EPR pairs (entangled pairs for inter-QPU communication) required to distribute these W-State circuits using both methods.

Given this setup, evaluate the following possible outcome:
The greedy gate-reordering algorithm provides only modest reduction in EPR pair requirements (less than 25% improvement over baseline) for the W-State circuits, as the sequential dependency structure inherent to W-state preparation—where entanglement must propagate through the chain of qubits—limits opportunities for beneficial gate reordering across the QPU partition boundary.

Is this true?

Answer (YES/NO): NO